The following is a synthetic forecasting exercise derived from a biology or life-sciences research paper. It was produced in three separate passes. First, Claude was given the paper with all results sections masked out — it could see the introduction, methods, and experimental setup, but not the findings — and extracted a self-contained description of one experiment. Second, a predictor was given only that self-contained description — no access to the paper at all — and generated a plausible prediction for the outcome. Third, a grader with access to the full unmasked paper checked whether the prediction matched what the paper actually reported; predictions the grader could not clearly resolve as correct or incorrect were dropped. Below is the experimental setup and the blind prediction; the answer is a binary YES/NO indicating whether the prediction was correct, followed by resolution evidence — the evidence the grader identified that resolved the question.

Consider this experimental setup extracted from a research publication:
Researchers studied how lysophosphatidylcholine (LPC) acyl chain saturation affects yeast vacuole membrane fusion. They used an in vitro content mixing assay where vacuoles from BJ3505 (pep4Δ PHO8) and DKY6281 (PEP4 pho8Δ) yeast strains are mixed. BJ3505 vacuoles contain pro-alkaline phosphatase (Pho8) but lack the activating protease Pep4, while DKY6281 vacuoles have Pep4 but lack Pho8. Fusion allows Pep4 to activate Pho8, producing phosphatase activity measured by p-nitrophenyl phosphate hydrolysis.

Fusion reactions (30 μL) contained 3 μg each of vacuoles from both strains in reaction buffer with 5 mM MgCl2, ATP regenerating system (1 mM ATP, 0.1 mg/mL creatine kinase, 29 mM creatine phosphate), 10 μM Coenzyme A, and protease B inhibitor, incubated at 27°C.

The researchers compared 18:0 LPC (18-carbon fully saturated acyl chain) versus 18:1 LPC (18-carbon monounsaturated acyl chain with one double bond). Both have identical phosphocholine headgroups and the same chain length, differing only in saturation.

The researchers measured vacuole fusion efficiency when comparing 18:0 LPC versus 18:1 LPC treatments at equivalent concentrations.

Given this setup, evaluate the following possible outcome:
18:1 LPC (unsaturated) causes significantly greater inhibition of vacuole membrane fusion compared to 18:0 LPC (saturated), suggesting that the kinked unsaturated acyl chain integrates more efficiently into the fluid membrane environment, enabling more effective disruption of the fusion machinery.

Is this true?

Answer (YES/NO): NO